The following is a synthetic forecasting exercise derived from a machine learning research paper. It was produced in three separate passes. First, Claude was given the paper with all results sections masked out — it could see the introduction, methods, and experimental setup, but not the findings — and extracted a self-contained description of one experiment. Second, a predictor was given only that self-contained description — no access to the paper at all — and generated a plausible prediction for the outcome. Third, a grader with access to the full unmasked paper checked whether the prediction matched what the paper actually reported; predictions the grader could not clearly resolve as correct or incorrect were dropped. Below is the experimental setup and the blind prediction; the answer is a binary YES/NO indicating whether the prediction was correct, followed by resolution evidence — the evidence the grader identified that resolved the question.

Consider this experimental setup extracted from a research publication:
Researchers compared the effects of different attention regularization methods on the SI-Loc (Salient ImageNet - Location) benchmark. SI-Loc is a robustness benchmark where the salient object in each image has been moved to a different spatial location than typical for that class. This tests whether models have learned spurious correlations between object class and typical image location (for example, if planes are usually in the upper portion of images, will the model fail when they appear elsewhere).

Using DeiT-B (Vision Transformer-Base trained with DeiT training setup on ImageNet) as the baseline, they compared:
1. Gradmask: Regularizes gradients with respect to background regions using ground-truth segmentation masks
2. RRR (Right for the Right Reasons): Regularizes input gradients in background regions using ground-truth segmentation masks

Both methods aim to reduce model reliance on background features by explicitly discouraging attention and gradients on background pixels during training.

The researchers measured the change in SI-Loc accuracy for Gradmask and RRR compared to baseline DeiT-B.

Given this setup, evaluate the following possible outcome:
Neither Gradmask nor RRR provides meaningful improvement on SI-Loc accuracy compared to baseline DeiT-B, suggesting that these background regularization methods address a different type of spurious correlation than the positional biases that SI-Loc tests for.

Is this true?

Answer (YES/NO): YES